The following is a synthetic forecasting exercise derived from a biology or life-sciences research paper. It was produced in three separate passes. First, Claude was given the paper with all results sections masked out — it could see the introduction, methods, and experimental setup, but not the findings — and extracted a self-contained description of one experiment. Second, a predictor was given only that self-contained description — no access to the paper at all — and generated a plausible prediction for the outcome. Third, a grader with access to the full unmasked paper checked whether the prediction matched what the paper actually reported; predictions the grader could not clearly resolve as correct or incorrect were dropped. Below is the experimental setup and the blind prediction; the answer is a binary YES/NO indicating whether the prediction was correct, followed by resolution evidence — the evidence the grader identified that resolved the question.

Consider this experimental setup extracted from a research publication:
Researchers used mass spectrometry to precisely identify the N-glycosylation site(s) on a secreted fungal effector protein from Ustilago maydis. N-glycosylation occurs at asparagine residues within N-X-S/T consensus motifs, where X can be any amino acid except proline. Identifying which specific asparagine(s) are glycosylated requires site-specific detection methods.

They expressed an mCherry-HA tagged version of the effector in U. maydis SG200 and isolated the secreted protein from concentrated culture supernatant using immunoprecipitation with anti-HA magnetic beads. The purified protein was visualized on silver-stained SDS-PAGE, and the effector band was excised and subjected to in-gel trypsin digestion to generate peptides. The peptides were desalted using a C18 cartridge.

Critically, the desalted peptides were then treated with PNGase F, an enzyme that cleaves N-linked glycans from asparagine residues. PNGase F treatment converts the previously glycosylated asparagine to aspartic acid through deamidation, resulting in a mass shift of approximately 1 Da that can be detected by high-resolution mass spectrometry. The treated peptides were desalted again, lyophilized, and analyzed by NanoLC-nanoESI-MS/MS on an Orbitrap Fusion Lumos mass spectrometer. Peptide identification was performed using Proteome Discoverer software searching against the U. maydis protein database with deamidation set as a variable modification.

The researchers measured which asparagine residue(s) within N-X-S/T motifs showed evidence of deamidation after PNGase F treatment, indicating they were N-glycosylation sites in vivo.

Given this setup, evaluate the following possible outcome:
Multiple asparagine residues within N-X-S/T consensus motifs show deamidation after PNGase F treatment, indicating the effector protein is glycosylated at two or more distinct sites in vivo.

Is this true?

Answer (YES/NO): NO